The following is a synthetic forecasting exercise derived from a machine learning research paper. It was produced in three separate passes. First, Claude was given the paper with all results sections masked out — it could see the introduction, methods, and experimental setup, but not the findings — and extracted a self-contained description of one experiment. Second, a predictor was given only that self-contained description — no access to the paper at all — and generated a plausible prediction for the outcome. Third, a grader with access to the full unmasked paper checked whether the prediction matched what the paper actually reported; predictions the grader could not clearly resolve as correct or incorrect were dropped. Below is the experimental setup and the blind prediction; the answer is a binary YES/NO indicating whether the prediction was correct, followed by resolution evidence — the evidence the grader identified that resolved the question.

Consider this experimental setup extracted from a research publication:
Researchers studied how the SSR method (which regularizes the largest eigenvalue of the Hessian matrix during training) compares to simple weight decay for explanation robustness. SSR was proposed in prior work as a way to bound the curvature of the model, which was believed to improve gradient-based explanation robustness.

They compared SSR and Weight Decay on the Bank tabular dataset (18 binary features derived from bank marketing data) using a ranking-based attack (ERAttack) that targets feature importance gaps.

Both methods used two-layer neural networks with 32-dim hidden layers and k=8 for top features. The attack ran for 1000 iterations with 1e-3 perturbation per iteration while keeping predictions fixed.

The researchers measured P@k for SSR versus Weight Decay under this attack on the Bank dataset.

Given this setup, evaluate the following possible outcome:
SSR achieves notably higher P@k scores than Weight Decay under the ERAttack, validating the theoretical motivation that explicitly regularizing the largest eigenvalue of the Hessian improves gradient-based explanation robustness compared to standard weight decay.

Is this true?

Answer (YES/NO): NO